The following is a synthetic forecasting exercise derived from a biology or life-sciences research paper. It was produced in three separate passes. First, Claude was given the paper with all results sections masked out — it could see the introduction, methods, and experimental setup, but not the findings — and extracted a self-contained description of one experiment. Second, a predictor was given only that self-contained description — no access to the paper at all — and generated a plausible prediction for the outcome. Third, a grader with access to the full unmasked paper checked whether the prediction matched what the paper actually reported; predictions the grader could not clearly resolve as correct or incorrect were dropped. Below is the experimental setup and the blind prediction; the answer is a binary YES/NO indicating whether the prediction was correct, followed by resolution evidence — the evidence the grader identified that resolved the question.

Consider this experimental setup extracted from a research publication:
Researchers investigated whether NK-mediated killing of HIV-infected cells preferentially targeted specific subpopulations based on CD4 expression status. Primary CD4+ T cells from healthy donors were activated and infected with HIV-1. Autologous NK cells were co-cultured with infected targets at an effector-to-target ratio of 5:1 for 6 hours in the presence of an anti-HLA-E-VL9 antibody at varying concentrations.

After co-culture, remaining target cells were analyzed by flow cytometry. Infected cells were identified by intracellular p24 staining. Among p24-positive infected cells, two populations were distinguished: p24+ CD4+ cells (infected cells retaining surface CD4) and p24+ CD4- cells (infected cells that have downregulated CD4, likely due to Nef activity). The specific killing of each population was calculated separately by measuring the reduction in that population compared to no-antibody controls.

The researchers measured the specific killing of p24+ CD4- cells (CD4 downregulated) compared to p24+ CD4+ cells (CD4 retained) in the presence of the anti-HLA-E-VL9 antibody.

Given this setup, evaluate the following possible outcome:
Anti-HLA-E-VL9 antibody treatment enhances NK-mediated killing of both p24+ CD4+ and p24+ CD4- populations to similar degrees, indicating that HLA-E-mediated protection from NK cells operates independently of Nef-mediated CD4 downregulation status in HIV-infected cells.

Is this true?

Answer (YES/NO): NO